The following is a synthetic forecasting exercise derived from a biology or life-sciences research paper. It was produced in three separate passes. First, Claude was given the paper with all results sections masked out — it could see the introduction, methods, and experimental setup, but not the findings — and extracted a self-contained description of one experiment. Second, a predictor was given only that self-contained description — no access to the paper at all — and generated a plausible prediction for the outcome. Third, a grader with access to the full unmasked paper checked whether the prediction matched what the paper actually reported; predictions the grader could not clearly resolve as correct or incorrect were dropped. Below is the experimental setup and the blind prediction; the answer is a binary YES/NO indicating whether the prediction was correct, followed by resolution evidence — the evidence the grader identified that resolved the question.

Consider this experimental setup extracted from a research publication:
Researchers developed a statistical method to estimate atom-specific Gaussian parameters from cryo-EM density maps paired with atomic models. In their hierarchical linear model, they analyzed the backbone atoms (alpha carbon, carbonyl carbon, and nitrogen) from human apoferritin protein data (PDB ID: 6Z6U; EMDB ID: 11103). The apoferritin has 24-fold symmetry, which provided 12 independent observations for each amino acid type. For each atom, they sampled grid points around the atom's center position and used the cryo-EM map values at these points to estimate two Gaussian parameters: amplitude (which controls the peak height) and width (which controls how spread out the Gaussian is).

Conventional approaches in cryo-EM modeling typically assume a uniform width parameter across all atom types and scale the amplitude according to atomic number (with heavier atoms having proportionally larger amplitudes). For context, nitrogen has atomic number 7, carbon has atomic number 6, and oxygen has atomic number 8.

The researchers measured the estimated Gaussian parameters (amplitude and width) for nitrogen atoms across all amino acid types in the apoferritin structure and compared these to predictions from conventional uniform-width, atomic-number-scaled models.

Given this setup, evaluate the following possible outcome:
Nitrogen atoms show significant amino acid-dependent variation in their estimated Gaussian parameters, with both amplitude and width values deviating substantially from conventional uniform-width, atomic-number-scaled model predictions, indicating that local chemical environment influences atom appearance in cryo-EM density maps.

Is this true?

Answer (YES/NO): NO